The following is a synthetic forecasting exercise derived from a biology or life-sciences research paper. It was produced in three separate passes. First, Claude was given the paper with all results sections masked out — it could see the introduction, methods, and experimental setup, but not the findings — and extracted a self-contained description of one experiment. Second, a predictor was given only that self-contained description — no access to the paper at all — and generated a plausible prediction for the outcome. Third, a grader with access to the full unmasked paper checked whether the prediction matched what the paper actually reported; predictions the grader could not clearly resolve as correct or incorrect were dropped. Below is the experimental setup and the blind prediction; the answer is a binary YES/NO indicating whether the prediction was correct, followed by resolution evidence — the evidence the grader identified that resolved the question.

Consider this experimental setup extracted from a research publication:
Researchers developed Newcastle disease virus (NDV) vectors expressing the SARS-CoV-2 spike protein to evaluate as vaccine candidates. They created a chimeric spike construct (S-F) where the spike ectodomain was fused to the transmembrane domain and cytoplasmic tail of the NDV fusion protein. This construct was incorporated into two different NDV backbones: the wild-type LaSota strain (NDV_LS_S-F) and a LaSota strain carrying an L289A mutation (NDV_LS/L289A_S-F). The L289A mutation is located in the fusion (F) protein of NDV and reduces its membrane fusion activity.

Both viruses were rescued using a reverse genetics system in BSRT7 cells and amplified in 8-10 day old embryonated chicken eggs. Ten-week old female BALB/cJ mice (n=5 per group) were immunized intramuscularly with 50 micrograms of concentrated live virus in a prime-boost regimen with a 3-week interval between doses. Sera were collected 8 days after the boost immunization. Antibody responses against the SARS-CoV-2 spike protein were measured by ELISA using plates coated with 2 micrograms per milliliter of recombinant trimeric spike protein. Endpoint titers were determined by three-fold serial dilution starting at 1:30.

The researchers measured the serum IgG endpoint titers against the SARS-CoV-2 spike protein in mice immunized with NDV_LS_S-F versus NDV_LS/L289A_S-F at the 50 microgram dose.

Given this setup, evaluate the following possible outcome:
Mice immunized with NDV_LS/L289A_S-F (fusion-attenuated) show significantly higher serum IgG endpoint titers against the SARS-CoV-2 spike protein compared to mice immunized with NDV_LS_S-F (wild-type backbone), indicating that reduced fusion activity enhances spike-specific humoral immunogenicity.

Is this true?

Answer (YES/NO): NO